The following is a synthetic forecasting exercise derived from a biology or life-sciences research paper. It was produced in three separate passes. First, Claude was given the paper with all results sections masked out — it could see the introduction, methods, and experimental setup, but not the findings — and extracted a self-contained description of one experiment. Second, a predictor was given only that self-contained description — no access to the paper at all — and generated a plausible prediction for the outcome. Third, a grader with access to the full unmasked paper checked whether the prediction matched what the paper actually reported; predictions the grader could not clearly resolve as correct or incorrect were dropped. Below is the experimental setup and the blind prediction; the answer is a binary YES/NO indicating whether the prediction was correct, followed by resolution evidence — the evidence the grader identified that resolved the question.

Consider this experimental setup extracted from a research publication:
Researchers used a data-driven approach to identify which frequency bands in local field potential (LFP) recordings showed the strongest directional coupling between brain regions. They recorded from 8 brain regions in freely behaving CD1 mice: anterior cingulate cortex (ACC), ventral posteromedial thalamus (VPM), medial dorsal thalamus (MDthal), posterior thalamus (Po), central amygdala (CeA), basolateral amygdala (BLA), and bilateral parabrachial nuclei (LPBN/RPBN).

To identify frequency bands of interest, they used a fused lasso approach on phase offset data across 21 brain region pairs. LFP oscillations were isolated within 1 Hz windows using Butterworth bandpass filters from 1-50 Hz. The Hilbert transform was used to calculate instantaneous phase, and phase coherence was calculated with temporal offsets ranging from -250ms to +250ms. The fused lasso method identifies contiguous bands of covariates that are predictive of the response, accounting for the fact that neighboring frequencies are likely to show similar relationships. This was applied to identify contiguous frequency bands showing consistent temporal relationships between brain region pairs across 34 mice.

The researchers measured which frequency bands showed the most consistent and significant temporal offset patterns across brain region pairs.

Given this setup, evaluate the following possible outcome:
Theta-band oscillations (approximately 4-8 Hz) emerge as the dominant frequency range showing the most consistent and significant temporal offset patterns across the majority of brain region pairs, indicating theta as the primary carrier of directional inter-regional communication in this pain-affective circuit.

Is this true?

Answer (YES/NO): NO